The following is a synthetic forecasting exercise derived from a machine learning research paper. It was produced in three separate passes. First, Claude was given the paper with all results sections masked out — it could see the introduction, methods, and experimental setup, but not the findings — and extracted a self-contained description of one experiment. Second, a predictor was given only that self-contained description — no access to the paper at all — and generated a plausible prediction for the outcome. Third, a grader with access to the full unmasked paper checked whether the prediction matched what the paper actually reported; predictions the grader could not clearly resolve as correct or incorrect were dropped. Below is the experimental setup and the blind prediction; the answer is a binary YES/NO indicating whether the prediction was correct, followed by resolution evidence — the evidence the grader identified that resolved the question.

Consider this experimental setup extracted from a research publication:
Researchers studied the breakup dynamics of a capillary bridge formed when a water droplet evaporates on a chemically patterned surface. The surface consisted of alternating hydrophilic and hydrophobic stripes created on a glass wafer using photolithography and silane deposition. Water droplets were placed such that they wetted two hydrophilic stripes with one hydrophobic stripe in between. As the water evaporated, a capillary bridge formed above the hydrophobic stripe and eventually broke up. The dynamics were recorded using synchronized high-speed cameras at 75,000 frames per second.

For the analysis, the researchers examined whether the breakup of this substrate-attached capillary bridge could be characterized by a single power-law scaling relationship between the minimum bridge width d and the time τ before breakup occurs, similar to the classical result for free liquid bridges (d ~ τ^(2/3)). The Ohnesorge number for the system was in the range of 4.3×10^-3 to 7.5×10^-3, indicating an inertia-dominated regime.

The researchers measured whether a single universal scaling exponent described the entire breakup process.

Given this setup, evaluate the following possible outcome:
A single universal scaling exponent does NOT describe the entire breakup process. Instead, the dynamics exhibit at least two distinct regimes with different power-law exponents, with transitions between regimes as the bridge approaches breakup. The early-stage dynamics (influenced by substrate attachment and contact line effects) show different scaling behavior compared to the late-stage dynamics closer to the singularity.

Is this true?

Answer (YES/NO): YES